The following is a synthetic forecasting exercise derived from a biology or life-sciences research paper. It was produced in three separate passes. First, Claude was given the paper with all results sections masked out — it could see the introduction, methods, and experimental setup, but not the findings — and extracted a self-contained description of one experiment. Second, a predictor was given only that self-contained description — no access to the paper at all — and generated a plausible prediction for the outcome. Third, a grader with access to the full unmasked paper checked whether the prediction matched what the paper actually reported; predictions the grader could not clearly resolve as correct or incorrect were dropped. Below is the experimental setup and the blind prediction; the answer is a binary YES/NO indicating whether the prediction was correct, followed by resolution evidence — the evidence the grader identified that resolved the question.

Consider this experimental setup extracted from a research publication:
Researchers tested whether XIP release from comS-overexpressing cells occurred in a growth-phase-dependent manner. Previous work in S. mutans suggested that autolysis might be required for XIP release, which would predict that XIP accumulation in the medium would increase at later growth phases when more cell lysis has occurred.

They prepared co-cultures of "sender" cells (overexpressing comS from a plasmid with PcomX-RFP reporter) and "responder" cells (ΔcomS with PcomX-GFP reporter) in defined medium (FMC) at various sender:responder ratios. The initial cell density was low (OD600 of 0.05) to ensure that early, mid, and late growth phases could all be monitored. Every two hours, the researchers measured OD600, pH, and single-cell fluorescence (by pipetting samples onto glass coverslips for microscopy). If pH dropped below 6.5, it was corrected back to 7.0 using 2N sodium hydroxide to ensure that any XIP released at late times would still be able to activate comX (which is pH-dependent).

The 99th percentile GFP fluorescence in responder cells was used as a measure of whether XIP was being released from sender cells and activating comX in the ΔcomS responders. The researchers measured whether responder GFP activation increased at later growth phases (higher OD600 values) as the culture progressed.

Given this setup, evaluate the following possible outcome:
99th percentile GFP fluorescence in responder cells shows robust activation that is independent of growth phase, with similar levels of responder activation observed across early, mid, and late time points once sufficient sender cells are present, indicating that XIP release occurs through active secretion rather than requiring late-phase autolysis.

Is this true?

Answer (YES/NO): NO